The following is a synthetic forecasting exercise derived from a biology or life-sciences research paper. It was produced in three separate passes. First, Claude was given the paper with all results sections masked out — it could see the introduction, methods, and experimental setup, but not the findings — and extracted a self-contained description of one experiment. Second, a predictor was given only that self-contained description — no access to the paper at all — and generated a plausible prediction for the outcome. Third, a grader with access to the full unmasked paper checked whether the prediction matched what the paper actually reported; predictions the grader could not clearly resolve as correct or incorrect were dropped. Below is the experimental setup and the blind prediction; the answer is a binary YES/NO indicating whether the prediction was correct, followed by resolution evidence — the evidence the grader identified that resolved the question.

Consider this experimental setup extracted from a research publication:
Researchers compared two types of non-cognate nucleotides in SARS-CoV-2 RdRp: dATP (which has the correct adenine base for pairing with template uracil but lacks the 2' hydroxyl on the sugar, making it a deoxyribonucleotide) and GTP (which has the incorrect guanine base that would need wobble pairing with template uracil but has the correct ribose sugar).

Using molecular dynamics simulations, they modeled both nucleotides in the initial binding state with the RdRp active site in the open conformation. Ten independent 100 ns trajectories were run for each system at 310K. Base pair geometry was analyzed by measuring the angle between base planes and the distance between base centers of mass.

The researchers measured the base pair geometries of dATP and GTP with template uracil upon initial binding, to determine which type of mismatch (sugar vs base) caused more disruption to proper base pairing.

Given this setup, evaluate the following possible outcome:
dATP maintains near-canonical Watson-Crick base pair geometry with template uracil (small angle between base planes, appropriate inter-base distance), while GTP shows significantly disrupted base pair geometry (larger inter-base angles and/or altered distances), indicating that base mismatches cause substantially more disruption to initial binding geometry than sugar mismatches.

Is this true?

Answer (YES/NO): NO